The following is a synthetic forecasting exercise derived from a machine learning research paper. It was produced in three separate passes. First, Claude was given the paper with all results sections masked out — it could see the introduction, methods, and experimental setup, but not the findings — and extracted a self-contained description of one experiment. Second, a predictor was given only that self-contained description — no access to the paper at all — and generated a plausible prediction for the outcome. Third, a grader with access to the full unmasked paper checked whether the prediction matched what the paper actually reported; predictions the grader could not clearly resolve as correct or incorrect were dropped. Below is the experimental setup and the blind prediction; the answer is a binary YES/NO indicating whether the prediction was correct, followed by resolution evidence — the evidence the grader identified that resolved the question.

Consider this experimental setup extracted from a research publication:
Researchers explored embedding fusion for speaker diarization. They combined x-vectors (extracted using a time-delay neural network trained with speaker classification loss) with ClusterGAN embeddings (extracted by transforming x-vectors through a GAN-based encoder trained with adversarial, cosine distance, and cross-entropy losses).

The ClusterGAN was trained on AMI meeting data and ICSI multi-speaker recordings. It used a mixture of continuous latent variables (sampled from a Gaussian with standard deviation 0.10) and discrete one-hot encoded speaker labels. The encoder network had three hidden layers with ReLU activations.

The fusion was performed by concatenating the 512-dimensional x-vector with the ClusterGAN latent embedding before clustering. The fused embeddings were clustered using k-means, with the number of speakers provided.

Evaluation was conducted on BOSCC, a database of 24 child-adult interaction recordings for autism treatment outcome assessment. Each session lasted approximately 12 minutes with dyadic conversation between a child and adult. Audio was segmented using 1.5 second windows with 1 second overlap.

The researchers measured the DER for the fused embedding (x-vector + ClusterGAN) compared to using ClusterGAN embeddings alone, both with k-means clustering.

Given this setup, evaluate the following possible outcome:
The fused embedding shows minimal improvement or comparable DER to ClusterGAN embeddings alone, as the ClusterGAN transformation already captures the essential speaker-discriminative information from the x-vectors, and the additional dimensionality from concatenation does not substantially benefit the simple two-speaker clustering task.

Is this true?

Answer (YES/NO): YES